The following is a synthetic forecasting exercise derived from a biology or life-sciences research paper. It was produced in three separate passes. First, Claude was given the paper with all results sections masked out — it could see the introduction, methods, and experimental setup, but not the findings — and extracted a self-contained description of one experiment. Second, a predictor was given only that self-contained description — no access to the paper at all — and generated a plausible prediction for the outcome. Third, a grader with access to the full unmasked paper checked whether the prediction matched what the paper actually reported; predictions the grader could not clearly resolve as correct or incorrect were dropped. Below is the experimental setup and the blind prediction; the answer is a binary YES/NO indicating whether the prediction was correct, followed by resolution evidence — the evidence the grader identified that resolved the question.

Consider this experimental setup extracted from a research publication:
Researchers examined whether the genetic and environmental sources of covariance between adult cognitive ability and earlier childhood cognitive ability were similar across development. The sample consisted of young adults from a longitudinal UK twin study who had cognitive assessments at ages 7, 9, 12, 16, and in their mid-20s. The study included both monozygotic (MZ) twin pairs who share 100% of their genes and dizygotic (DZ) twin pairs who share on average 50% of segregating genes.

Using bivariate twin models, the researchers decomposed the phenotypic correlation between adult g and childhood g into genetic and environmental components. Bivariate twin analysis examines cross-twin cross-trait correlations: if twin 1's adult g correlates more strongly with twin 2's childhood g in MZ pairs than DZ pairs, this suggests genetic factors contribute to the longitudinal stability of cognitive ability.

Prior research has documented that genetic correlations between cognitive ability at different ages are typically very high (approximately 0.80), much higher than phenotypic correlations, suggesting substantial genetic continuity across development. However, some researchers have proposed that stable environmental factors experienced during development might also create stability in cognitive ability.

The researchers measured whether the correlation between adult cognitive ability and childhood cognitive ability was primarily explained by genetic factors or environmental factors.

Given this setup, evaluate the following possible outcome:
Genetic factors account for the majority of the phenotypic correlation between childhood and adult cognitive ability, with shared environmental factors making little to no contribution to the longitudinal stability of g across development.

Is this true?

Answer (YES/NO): YES